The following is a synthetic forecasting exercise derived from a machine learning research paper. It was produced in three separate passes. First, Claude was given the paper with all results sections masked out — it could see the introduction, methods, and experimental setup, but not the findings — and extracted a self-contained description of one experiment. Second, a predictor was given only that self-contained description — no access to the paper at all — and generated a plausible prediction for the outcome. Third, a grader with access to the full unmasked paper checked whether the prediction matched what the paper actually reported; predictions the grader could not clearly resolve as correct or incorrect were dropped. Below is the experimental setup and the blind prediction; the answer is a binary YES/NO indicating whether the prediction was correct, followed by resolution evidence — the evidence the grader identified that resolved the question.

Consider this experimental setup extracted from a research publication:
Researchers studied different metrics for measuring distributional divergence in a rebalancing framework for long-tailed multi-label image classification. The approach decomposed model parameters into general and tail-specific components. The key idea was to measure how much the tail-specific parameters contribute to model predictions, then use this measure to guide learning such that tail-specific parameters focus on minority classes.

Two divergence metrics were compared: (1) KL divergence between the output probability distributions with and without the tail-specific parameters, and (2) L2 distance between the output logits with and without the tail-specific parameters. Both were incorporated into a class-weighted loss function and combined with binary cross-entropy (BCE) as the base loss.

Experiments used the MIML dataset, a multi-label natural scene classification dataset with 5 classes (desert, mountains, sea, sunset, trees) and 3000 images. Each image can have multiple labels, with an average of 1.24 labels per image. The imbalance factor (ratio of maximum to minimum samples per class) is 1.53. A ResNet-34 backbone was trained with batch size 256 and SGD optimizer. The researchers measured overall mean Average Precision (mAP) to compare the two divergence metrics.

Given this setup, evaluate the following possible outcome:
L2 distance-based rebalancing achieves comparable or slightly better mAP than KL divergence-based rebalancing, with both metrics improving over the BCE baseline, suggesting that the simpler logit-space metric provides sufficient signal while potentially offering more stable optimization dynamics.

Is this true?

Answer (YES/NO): NO